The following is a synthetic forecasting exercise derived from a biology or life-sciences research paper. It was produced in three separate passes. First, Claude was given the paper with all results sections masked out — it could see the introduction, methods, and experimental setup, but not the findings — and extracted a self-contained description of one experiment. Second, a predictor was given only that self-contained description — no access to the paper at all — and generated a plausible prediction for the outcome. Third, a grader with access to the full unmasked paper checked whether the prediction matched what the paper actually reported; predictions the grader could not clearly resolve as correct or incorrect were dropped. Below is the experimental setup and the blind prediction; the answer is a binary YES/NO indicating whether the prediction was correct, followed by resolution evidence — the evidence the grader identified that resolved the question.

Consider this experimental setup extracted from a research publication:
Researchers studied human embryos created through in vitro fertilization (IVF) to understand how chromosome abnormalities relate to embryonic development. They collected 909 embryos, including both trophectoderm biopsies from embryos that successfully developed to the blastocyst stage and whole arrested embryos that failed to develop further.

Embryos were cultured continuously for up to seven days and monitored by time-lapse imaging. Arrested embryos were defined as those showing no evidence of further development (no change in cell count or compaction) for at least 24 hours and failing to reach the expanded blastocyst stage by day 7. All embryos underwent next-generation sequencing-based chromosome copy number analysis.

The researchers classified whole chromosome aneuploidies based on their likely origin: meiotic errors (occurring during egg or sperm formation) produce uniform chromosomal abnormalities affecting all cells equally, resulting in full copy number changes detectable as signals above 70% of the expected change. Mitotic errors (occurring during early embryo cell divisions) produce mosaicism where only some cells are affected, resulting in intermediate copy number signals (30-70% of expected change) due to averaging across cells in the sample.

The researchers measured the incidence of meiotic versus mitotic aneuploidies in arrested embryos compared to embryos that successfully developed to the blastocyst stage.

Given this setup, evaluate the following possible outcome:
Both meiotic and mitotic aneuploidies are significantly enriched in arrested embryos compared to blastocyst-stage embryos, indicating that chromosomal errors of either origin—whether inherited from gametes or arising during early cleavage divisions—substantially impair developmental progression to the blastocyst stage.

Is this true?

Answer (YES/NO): YES